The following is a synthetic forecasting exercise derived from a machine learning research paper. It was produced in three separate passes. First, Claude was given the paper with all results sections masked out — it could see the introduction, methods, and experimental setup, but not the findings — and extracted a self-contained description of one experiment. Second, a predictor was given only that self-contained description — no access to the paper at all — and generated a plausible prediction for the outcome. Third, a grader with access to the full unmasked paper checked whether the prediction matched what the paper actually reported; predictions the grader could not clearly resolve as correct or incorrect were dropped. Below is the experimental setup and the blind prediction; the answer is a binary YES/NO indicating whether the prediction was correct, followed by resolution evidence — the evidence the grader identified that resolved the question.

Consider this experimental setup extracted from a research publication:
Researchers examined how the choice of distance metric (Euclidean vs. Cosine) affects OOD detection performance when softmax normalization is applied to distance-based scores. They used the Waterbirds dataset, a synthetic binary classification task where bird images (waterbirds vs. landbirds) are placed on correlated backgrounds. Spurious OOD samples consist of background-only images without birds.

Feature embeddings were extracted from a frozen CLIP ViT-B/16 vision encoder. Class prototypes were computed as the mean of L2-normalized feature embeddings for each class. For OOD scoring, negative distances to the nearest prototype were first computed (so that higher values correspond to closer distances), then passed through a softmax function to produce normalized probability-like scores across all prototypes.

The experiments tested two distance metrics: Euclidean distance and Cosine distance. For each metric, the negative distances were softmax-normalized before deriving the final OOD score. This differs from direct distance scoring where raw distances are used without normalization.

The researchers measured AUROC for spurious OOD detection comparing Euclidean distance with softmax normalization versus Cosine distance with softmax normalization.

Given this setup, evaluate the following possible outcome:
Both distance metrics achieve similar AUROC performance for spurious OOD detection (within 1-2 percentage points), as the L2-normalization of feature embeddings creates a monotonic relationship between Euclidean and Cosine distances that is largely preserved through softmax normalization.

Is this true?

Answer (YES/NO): NO